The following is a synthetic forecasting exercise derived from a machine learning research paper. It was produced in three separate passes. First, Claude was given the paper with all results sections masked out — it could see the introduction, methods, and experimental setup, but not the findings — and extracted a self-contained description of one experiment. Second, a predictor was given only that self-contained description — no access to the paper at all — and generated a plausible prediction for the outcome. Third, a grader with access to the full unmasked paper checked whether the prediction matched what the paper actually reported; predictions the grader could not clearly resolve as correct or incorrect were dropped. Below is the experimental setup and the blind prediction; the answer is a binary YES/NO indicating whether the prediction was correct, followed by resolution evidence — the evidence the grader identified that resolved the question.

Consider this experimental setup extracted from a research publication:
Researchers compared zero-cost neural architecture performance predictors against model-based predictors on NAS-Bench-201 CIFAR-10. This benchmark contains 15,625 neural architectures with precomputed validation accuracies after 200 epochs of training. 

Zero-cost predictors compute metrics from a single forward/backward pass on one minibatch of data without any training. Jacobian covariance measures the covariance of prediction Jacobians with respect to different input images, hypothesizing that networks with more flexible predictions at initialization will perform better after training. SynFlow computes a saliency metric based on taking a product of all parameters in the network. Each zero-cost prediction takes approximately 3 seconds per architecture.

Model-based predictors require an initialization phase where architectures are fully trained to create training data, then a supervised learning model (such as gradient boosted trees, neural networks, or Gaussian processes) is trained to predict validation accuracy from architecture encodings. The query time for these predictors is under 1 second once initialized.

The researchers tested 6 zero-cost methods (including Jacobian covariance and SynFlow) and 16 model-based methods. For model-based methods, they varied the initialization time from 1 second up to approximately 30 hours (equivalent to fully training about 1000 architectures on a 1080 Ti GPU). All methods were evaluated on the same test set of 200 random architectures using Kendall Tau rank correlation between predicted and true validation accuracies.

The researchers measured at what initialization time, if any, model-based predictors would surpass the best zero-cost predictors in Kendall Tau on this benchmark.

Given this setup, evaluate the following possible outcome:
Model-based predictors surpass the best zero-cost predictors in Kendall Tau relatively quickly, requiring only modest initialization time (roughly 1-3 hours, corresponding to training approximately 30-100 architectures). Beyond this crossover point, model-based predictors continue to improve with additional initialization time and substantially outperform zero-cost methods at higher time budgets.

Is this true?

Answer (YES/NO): NO